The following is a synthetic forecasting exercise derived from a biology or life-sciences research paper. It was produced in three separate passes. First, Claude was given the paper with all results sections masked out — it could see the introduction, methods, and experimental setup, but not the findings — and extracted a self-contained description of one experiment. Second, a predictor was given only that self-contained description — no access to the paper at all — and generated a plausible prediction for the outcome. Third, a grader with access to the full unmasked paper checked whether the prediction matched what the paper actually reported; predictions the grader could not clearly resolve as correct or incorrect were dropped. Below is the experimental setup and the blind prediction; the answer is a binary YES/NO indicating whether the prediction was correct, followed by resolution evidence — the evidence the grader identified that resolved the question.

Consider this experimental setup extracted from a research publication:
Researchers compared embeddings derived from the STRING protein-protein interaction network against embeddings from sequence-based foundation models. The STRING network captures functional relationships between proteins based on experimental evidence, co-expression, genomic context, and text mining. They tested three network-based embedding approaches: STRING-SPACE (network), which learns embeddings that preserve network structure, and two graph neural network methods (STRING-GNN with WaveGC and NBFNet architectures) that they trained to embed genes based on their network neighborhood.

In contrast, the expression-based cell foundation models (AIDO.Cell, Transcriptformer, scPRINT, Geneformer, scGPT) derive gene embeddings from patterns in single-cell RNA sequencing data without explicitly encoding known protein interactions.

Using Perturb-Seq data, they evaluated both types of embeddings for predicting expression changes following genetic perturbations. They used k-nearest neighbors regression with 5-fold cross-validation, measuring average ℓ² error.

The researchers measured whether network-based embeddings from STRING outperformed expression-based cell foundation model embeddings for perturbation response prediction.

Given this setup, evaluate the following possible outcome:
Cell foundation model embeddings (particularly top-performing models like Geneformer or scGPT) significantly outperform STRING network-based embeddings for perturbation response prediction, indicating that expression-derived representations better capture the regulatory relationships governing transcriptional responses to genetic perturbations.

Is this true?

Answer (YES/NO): NO